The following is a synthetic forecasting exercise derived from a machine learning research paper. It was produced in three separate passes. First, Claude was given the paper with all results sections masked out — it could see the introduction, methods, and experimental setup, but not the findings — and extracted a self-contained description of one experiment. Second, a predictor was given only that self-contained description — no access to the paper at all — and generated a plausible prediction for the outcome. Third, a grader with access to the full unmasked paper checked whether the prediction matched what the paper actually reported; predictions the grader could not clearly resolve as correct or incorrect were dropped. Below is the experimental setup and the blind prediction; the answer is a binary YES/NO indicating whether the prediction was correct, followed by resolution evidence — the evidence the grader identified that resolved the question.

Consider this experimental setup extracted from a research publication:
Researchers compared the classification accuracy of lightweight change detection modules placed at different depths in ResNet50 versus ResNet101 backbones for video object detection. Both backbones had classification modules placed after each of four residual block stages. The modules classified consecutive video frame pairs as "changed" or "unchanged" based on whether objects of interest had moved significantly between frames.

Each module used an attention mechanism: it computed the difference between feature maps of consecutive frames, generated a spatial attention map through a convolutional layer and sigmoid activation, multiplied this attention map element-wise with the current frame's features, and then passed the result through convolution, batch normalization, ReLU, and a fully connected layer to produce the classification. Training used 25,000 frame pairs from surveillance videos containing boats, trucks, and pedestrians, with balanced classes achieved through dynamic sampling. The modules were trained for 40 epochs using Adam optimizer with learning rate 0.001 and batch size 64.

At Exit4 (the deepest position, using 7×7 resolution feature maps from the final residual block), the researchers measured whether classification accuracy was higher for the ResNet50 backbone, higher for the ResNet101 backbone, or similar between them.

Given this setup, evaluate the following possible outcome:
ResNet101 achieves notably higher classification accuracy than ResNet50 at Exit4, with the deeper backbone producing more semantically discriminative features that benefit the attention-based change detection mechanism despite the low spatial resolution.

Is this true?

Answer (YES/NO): NO